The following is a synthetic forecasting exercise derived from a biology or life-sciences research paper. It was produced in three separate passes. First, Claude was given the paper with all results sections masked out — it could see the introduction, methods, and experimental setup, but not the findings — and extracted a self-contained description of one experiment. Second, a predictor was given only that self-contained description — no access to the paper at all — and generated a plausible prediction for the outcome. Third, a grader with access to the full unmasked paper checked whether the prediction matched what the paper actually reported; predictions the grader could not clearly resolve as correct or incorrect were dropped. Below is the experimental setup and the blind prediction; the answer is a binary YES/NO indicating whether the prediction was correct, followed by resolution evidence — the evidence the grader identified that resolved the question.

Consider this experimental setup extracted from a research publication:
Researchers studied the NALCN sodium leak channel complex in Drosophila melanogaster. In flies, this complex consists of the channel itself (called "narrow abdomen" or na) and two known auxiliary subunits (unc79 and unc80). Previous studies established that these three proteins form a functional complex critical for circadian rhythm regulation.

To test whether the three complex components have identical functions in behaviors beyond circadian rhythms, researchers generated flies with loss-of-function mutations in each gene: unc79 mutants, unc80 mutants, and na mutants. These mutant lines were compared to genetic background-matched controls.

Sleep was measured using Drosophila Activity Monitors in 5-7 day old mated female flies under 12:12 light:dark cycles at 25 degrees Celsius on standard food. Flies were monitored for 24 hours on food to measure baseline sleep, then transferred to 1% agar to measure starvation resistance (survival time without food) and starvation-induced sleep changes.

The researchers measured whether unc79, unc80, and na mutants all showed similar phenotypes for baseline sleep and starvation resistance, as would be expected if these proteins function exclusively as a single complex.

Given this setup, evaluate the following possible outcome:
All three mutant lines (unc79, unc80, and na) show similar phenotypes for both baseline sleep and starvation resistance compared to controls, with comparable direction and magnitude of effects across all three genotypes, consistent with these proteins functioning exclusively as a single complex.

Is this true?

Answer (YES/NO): NO